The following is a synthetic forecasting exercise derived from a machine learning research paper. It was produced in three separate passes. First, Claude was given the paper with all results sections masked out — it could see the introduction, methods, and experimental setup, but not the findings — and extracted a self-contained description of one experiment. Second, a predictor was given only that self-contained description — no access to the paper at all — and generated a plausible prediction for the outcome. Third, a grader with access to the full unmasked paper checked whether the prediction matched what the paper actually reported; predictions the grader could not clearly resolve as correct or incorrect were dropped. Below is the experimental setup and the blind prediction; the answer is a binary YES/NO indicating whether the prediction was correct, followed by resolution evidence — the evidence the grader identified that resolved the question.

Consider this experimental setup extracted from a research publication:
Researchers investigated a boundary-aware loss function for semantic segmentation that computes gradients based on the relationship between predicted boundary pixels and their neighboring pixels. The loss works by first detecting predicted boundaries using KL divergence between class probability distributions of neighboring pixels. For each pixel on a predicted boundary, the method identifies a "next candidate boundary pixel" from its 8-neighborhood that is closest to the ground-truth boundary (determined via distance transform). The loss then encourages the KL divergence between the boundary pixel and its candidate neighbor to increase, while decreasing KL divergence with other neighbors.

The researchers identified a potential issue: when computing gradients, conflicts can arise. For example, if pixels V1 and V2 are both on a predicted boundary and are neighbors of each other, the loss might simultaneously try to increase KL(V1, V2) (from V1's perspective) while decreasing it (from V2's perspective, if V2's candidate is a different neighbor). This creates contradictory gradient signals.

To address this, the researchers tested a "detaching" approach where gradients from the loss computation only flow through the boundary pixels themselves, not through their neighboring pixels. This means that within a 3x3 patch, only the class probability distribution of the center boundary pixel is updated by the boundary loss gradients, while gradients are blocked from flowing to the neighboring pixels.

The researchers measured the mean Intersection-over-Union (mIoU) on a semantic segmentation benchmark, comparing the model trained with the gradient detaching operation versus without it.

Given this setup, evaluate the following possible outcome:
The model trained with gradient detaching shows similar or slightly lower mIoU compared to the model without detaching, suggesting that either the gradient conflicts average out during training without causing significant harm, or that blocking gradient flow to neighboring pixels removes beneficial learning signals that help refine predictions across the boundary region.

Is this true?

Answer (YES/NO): NO